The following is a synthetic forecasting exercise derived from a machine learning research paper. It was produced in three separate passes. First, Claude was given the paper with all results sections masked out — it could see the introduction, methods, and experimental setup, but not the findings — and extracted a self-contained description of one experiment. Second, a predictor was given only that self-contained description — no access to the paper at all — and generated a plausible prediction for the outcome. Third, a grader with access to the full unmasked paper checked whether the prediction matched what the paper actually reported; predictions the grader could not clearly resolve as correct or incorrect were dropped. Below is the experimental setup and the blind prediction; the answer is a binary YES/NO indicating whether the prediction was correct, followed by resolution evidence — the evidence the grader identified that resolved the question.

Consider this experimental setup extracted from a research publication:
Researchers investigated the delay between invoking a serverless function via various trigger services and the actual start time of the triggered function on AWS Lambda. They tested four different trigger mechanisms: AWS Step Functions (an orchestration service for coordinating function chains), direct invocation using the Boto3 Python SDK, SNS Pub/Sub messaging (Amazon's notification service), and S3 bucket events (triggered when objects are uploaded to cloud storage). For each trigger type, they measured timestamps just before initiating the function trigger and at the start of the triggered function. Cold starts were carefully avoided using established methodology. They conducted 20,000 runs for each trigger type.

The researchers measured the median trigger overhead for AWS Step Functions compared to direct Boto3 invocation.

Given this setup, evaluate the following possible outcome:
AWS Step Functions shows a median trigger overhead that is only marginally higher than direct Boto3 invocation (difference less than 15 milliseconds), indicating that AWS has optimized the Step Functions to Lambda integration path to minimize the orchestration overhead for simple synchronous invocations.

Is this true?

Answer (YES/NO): YES